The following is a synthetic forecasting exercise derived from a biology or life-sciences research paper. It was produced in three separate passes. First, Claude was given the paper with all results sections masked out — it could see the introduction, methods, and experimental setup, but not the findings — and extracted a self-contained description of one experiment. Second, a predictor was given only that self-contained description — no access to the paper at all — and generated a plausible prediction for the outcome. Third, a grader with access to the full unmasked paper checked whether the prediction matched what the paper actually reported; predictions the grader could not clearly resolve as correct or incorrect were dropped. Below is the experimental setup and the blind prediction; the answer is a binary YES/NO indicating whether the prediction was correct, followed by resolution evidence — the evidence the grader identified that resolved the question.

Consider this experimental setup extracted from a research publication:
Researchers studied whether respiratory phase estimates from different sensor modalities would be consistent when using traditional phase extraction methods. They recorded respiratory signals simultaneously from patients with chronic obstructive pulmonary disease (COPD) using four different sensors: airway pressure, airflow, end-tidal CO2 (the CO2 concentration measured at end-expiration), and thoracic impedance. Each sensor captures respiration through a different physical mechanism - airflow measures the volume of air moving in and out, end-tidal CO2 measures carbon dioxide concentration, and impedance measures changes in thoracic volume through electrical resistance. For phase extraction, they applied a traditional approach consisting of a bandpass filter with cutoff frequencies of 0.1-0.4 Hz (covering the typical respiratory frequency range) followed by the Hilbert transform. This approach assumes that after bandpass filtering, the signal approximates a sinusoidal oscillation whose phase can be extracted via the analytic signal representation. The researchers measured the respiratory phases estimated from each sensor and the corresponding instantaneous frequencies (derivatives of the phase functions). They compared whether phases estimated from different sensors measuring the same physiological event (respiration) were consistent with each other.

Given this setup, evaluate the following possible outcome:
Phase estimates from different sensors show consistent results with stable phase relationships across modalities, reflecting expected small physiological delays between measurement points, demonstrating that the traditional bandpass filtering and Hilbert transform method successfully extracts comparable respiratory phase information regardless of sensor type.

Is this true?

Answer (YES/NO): NO